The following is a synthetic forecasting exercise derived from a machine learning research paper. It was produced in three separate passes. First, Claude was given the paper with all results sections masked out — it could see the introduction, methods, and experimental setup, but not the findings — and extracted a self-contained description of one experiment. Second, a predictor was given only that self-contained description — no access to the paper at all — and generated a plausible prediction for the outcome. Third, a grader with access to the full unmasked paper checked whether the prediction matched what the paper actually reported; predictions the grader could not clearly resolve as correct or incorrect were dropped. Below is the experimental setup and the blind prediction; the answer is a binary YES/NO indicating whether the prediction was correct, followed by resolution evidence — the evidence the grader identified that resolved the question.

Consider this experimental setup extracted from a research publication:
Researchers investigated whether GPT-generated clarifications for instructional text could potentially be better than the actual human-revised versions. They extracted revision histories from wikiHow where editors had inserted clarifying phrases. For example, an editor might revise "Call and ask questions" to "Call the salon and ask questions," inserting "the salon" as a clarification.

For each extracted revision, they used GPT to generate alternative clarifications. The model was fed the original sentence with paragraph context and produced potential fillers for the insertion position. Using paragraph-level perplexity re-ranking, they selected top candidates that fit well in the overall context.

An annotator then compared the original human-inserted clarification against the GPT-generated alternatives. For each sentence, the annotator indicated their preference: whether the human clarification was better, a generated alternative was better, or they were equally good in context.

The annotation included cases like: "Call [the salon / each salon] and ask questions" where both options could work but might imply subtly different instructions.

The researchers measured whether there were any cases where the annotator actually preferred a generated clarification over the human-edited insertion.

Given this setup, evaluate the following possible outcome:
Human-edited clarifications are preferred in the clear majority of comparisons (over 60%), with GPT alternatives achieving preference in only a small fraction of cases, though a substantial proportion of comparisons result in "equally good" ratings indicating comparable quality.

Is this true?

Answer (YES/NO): YES